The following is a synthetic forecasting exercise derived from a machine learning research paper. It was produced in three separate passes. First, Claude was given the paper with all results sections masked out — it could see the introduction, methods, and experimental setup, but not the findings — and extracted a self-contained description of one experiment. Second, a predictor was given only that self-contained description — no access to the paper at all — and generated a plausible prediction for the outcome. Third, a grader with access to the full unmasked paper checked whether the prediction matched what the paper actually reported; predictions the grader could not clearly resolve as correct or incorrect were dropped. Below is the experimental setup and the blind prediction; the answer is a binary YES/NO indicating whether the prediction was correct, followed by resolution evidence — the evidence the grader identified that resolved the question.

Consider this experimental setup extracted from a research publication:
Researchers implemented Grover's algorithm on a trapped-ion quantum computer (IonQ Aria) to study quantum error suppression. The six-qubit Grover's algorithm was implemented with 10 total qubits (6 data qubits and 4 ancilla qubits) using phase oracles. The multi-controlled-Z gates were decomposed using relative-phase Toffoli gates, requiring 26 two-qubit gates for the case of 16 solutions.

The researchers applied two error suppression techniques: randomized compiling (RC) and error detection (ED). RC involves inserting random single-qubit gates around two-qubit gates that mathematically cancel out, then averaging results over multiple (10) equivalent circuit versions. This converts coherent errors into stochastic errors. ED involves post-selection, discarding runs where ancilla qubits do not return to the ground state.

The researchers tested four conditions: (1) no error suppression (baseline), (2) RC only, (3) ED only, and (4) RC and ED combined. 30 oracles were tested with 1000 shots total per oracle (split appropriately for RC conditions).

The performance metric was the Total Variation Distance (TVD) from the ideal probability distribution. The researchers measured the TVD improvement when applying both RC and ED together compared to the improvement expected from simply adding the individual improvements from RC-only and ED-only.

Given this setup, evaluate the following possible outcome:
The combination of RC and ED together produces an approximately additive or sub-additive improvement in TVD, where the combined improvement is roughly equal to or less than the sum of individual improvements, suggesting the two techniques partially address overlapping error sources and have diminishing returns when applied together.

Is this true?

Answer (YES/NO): NO